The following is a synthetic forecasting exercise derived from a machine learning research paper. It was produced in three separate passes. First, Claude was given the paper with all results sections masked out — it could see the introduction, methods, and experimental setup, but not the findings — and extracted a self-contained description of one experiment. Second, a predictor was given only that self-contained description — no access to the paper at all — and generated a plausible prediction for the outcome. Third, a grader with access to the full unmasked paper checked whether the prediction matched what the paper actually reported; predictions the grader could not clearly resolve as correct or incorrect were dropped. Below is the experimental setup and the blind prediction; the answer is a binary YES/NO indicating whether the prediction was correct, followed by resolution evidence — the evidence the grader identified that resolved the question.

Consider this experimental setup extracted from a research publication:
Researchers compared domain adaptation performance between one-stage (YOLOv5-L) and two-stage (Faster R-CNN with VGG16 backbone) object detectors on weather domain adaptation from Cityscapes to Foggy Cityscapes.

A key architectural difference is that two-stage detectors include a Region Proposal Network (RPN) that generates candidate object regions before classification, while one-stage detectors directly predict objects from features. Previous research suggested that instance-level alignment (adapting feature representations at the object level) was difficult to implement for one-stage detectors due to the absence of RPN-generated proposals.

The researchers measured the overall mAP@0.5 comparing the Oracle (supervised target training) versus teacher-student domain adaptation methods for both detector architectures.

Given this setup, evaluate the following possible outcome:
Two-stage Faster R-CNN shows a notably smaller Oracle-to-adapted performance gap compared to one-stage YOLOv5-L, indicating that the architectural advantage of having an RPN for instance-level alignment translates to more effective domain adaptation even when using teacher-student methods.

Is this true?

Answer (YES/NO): NO